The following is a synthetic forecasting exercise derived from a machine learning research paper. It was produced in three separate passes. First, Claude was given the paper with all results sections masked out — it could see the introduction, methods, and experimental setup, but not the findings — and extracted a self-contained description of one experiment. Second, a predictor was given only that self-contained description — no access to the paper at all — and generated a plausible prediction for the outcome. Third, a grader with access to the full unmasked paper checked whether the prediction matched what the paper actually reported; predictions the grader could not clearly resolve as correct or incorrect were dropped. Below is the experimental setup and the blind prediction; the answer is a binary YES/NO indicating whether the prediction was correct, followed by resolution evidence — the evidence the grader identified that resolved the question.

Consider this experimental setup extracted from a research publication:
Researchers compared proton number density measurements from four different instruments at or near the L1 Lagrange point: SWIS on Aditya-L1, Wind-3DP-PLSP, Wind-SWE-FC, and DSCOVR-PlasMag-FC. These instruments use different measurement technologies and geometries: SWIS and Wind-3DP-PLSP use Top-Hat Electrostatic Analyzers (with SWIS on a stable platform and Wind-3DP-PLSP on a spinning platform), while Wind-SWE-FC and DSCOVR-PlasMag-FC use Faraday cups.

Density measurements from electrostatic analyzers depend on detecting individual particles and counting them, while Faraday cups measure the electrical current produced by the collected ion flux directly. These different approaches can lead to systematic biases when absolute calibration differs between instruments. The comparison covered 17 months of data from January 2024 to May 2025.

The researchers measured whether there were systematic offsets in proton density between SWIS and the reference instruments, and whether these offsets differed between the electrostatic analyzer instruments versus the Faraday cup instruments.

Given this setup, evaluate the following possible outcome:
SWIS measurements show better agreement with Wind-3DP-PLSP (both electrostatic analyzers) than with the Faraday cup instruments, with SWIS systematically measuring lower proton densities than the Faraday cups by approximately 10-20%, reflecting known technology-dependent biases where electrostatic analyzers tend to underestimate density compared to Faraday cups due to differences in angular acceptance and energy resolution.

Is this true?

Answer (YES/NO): NO